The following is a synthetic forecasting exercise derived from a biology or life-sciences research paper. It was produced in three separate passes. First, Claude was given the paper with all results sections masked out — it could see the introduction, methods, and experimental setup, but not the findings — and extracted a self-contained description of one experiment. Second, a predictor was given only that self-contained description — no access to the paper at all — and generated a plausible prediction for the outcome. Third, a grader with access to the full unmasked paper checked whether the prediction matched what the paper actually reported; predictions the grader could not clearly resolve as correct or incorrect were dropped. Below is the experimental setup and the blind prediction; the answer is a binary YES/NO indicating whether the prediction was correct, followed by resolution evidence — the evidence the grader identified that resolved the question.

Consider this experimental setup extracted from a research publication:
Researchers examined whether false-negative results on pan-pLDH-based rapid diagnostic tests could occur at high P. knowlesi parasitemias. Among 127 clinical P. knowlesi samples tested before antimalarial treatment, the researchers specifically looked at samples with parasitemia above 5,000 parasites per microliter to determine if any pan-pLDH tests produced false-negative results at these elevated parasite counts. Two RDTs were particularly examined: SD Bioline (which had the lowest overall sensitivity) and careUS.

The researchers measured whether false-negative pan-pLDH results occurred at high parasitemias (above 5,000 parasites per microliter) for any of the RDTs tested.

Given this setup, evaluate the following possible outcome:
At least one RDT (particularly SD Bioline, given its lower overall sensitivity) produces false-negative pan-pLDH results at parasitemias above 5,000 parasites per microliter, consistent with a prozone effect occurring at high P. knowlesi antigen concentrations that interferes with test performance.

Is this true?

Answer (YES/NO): YES